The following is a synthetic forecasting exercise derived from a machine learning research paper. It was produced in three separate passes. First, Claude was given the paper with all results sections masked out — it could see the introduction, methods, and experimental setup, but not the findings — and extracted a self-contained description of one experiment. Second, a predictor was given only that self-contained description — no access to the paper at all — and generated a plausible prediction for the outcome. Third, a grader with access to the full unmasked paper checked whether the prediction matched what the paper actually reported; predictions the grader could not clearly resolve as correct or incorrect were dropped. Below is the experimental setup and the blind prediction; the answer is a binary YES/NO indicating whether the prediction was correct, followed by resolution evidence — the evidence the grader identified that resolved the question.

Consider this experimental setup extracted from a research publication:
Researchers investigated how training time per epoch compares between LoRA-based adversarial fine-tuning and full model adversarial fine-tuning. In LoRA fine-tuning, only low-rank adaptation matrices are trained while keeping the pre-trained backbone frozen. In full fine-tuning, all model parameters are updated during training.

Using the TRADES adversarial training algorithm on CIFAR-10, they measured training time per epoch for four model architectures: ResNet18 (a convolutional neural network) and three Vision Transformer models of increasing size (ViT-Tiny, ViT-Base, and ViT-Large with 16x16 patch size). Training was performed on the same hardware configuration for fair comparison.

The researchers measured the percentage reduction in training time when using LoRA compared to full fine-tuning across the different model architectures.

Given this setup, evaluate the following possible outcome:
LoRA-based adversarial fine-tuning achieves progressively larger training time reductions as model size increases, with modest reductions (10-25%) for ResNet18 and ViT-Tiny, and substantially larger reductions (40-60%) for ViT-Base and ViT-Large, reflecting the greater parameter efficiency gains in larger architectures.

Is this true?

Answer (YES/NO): NO